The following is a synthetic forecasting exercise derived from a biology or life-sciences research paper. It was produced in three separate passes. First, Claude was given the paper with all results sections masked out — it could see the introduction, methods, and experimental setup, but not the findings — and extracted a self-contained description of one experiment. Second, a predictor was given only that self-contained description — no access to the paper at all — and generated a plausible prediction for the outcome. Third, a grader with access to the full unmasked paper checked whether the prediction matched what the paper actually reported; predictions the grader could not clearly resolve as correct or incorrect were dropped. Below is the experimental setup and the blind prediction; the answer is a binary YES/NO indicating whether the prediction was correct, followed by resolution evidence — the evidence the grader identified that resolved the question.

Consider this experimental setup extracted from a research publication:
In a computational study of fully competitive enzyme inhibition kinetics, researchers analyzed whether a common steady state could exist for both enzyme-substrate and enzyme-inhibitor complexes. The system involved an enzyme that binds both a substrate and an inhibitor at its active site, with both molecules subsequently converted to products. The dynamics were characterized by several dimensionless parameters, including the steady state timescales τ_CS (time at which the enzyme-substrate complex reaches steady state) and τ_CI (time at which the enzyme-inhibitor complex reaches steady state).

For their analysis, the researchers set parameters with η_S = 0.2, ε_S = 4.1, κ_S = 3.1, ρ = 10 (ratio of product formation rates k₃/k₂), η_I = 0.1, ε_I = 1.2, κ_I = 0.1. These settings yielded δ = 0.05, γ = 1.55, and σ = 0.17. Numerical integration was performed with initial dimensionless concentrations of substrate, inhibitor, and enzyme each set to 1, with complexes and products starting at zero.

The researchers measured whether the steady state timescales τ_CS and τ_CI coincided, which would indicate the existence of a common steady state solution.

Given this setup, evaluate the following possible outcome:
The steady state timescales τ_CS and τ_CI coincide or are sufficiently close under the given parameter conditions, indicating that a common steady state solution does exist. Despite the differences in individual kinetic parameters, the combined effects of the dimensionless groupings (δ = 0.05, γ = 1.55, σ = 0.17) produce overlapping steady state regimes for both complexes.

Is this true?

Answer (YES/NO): NO